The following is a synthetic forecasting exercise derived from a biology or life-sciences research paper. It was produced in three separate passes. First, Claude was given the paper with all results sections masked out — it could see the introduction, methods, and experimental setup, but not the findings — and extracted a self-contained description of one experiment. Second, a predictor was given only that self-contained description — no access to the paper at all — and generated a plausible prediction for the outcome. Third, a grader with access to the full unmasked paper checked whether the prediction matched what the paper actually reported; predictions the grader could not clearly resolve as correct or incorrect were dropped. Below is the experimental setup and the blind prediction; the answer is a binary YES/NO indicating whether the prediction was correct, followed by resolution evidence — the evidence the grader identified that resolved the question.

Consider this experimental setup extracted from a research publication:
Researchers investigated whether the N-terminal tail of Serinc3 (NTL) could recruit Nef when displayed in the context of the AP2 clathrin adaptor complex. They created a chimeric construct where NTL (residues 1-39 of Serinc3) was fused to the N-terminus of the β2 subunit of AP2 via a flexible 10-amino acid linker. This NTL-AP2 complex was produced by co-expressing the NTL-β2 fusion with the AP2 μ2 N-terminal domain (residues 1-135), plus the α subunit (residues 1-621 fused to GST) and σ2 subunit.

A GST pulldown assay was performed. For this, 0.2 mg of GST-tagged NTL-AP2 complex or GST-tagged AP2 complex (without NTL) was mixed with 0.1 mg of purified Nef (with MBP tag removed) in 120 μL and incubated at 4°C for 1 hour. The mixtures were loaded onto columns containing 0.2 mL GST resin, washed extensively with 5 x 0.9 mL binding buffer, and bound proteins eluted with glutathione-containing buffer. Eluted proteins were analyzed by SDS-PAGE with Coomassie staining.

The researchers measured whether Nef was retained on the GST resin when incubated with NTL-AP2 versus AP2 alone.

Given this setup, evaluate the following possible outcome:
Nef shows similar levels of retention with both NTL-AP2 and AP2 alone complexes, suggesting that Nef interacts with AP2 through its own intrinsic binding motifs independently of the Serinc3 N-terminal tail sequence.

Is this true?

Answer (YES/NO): NO